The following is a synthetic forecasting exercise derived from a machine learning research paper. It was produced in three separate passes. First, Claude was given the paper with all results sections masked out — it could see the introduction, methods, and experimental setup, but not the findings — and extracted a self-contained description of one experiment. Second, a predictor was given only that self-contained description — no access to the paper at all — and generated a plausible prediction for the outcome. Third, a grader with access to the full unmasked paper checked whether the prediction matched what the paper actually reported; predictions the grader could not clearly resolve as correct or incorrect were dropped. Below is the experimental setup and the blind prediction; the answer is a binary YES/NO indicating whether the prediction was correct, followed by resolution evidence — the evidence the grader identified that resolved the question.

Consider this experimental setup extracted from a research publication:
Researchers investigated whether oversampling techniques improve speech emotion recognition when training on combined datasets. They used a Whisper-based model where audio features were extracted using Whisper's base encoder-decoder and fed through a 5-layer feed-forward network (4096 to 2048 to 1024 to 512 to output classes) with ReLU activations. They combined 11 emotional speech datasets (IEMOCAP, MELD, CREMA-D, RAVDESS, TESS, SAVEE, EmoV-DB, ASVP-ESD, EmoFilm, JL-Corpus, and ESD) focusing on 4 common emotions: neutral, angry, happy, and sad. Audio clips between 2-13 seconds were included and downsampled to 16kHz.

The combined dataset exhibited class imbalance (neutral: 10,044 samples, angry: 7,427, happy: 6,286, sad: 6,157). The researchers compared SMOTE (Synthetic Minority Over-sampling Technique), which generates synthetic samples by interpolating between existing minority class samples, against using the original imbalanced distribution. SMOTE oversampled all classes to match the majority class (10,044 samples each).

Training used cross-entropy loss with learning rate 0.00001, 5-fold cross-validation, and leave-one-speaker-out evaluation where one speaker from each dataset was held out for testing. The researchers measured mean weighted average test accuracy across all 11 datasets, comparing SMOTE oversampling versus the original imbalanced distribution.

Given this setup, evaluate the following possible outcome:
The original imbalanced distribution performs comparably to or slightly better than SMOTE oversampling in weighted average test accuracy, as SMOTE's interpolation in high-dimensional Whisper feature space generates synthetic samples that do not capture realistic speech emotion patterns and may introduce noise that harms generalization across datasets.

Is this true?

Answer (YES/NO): YES